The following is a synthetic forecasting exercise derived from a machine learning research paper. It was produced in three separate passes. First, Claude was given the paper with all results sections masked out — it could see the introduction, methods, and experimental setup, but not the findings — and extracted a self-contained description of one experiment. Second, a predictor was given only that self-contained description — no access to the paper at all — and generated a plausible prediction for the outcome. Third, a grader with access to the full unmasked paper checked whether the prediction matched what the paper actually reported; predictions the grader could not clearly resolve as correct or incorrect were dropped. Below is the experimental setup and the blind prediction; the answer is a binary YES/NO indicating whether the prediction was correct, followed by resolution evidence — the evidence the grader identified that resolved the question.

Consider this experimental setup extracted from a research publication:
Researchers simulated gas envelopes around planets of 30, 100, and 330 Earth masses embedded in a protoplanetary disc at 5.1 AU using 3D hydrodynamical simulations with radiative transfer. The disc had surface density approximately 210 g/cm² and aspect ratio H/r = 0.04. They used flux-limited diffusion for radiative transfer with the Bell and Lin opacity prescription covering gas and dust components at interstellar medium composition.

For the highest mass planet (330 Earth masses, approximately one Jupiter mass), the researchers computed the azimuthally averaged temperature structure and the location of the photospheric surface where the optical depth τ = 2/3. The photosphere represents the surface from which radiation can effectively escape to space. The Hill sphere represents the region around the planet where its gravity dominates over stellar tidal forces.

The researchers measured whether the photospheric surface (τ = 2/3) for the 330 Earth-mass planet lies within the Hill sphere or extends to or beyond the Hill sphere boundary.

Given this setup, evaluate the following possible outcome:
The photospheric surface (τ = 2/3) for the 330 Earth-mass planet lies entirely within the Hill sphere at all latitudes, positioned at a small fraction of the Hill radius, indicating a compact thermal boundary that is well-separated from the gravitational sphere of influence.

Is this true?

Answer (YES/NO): NO